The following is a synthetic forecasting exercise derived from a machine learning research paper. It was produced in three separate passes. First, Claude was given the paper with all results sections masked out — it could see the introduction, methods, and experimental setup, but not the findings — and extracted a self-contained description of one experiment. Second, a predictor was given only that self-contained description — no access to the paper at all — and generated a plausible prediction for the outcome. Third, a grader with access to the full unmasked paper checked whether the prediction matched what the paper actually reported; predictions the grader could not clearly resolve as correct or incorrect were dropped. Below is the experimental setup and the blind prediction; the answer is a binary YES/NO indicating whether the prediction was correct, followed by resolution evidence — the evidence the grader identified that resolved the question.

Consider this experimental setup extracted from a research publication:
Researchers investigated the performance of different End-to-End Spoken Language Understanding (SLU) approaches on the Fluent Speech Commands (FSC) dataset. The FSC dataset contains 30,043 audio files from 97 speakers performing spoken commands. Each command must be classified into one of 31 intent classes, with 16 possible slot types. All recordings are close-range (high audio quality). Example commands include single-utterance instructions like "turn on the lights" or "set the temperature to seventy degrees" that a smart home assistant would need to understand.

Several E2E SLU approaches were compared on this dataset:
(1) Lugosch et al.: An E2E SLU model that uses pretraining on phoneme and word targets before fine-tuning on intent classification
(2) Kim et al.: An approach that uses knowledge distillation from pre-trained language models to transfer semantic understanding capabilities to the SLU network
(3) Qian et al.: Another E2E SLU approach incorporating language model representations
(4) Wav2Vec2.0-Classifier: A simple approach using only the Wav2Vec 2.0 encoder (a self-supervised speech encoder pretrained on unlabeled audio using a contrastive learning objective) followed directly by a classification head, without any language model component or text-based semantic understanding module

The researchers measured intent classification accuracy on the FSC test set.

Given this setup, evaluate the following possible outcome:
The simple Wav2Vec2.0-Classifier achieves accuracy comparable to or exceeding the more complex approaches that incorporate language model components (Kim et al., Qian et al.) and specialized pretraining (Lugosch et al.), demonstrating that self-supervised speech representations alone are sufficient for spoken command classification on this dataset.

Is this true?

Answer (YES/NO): YES